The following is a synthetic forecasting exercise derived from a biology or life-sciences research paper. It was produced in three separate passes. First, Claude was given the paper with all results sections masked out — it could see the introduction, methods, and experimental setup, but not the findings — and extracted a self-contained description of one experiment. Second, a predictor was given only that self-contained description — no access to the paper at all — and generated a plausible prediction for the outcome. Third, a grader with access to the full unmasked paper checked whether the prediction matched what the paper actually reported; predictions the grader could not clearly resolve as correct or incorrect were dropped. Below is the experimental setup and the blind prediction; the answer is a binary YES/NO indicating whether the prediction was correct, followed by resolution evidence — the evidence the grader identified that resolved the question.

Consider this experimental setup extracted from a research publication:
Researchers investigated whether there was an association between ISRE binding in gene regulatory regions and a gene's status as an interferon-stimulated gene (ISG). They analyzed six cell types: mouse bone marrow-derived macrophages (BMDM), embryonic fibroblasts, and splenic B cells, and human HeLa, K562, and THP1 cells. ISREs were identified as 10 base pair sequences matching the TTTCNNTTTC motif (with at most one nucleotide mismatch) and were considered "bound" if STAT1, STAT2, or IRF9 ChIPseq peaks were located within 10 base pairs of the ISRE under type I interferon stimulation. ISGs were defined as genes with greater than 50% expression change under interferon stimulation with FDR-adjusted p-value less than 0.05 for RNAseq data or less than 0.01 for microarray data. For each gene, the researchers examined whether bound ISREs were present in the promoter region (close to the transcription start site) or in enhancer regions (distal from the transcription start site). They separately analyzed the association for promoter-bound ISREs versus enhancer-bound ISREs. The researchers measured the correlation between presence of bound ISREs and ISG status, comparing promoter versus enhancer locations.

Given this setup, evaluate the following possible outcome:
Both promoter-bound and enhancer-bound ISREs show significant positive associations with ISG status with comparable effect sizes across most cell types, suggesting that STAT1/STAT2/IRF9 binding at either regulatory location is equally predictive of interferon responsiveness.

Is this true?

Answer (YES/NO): NO